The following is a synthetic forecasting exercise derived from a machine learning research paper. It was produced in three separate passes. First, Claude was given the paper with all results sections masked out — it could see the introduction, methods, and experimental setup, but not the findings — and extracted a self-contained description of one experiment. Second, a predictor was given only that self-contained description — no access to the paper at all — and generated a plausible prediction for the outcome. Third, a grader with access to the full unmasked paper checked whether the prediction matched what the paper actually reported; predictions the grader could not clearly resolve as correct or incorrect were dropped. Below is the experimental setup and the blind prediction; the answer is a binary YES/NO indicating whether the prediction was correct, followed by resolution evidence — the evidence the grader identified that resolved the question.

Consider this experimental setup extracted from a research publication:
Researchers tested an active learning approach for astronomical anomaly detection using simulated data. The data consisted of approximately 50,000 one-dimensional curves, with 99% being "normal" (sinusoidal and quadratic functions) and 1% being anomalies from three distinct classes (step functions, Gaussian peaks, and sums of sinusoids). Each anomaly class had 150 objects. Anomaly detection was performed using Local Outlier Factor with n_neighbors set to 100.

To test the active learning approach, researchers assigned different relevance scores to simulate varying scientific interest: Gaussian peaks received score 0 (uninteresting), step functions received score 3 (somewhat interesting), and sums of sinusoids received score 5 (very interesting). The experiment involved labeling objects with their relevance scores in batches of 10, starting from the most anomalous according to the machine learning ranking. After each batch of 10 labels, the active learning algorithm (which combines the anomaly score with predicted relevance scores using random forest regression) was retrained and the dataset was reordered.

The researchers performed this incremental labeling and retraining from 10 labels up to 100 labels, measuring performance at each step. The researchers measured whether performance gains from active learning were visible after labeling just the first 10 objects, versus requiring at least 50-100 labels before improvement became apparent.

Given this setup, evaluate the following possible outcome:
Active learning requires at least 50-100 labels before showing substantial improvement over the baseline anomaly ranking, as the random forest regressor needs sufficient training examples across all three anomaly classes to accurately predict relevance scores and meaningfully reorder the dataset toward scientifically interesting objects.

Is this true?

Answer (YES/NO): NO